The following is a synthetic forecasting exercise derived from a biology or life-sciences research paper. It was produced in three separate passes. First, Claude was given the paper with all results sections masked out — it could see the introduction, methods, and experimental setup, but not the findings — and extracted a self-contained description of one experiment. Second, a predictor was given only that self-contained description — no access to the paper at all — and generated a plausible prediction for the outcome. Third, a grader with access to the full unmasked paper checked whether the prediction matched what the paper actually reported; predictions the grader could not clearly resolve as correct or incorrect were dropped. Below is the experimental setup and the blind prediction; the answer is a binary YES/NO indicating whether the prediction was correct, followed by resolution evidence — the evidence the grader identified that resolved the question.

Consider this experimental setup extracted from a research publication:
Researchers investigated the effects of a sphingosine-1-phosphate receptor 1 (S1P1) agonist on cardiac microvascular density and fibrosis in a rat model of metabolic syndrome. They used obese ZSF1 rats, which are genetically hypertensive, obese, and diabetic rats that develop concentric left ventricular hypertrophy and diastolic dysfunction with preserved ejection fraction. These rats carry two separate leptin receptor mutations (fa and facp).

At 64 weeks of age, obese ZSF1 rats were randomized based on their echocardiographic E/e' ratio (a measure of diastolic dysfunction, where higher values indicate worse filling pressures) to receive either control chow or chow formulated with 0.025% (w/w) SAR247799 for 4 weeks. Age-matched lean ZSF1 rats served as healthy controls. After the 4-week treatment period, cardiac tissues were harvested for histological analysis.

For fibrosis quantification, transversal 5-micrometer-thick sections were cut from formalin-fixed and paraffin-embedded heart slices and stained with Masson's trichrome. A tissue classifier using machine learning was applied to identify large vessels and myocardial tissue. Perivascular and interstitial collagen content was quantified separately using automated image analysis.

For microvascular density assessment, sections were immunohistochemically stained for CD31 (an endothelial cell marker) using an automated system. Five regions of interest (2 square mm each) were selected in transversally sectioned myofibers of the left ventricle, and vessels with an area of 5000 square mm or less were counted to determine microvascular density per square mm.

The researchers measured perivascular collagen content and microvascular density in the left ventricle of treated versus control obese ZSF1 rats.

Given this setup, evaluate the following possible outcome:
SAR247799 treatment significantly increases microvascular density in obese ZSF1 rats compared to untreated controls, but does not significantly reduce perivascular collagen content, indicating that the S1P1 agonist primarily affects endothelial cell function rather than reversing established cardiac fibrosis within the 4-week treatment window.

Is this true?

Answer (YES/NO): NO